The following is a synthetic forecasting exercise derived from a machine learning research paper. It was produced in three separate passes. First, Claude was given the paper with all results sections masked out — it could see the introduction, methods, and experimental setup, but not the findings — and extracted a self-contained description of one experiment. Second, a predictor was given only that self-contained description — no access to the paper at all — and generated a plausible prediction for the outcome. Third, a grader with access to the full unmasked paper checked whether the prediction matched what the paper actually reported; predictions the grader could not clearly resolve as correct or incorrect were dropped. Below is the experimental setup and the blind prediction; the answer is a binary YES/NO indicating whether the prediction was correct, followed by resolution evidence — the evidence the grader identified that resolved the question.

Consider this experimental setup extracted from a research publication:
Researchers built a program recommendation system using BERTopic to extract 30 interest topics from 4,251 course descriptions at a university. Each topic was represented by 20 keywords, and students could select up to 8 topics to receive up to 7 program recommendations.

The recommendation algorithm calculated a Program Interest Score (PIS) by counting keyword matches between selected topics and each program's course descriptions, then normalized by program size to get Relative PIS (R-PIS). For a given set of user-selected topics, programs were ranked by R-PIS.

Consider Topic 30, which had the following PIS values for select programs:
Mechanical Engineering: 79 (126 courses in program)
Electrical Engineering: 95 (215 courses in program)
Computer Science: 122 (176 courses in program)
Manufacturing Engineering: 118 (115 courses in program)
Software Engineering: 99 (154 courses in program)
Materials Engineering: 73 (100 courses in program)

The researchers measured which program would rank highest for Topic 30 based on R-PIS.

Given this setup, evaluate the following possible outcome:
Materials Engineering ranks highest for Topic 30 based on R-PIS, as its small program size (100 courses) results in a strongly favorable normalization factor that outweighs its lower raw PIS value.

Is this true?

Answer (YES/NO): NO